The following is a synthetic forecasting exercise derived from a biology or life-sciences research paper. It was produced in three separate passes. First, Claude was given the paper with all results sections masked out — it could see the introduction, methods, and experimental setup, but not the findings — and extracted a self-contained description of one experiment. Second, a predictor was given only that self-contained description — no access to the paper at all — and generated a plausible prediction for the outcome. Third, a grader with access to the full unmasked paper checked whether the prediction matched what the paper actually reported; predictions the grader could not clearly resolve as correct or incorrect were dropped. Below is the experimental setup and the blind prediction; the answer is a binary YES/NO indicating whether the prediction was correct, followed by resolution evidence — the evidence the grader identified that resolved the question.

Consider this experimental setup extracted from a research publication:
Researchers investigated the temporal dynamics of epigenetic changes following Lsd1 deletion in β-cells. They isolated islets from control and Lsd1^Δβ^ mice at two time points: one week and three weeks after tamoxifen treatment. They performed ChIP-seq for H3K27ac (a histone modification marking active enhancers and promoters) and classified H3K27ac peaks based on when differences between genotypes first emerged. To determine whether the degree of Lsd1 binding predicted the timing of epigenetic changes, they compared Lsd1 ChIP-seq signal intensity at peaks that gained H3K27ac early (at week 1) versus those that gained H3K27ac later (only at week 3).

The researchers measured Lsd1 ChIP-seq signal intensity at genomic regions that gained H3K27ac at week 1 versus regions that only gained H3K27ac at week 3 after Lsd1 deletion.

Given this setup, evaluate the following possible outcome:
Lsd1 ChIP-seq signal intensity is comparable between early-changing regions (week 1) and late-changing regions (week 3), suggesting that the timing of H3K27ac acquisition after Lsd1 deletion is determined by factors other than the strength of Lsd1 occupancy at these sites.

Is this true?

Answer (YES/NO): NO